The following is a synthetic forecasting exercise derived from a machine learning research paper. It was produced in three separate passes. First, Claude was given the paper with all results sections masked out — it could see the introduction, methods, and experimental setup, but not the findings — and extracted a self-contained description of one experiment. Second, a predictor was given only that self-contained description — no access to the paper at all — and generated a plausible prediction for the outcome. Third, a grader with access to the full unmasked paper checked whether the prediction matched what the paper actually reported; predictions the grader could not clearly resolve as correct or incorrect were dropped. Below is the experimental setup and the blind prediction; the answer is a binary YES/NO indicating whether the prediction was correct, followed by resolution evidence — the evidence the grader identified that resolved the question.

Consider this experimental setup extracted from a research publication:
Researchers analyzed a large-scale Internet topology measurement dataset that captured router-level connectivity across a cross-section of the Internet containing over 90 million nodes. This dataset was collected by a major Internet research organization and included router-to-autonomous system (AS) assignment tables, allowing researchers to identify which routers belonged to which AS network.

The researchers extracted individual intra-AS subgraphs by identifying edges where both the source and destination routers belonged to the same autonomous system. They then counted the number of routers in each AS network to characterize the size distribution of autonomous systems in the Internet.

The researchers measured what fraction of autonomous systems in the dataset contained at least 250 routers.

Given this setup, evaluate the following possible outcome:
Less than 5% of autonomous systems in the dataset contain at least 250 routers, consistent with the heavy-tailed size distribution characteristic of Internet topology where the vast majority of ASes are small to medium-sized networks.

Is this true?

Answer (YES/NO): NO